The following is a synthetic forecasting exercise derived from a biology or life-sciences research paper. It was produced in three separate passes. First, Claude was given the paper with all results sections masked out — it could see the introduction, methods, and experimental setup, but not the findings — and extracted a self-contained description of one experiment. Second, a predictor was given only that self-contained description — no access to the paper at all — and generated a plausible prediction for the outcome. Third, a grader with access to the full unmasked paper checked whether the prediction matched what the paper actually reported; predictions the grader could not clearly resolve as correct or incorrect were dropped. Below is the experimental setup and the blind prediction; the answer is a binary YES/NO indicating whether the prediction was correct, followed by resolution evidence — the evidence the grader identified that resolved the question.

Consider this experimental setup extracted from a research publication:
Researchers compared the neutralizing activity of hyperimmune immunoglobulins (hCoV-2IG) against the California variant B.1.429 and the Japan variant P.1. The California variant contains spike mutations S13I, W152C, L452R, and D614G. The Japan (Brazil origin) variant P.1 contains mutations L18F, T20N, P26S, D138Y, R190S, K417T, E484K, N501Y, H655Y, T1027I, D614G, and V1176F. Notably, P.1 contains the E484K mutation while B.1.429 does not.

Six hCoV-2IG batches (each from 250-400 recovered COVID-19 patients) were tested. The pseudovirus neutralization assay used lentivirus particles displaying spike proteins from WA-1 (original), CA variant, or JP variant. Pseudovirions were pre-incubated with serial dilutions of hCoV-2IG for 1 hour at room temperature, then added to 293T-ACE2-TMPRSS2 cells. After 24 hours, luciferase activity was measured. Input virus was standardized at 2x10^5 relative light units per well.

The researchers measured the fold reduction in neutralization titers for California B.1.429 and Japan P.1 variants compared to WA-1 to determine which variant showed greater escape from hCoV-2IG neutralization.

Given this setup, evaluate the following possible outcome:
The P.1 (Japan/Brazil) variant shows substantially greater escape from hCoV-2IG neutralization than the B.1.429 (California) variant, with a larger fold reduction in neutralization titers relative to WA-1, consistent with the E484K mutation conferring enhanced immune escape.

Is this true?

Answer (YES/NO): YES